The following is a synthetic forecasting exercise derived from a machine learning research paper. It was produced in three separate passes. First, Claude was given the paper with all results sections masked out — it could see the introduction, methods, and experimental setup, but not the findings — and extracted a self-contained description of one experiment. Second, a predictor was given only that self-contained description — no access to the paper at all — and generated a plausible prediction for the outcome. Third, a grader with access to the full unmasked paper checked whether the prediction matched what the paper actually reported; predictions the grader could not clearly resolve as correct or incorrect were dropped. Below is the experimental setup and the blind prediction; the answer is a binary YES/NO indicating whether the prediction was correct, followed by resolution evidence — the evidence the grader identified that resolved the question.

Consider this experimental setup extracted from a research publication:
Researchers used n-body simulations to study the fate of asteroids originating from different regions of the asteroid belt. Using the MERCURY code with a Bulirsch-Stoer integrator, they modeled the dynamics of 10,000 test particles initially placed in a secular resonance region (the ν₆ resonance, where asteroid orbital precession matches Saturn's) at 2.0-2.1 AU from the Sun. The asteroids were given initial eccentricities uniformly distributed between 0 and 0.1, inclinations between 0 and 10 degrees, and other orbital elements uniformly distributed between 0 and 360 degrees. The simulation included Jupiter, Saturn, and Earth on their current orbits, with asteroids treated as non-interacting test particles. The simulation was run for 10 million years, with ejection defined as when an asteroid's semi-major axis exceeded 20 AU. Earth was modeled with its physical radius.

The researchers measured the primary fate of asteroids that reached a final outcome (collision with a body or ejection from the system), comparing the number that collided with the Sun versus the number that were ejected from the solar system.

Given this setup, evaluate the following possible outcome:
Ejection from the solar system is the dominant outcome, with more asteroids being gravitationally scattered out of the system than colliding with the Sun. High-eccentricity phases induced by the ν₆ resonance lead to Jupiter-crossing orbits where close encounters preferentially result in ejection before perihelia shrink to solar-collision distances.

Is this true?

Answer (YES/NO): NO